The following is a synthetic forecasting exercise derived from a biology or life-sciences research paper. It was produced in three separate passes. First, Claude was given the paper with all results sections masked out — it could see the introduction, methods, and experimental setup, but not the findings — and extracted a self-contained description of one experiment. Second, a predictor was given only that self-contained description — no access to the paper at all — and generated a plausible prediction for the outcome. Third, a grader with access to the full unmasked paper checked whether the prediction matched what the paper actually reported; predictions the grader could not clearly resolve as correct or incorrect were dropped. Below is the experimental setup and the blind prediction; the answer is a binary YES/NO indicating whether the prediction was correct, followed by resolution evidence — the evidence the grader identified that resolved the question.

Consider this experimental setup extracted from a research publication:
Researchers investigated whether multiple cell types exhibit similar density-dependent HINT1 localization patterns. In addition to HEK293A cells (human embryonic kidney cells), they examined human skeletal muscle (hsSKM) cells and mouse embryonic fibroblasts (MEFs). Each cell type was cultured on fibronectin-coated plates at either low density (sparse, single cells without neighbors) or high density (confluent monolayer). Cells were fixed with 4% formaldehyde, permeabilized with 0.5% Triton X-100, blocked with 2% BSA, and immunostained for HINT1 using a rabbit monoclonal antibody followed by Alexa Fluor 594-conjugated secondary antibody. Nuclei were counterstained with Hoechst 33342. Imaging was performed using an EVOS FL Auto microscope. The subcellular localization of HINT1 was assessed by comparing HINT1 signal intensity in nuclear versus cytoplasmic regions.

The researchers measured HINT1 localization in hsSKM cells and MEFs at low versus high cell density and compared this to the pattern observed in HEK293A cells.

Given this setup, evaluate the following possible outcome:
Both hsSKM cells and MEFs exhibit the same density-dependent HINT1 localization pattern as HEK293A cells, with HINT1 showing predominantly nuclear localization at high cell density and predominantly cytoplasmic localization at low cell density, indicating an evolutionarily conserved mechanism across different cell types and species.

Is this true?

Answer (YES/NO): NO